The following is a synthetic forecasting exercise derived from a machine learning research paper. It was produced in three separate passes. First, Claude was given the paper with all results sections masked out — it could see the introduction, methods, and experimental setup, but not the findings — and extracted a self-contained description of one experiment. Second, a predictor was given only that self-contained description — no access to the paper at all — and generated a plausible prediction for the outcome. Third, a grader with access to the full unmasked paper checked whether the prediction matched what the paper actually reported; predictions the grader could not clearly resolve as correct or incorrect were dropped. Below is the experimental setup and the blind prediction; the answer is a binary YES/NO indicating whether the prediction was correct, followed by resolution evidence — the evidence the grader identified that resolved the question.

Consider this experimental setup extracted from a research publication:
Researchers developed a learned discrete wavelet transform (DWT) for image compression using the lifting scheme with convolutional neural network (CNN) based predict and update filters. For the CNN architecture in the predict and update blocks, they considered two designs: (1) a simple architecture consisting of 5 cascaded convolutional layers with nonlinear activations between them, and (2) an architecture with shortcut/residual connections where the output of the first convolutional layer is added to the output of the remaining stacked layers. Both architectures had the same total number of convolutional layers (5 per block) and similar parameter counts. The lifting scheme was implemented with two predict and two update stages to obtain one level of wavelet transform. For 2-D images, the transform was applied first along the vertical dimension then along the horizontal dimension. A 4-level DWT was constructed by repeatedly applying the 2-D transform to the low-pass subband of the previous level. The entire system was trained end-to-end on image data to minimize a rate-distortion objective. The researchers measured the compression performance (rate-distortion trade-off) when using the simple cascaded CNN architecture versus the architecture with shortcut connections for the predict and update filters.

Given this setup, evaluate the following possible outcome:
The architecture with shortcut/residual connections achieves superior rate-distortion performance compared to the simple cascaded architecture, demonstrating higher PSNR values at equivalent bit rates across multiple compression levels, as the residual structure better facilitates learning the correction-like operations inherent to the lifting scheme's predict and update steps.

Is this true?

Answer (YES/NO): NO